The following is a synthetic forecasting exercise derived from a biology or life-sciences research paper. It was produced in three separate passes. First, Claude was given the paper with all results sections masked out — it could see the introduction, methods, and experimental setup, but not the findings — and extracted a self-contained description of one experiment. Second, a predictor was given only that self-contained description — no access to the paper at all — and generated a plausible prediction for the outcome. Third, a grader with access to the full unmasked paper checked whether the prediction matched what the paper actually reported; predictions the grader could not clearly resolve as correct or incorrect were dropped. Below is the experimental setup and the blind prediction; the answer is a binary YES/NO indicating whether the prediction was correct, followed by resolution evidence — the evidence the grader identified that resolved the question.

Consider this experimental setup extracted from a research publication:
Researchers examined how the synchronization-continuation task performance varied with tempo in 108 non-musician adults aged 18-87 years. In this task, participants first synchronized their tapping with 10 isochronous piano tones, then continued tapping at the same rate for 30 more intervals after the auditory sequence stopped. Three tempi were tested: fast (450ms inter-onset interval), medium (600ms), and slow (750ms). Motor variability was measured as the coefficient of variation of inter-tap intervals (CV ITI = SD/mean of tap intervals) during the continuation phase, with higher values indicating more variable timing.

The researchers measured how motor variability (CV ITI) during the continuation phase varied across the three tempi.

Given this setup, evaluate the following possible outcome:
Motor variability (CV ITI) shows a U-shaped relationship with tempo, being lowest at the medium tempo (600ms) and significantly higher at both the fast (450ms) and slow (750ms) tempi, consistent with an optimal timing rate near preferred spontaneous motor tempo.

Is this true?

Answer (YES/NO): NO